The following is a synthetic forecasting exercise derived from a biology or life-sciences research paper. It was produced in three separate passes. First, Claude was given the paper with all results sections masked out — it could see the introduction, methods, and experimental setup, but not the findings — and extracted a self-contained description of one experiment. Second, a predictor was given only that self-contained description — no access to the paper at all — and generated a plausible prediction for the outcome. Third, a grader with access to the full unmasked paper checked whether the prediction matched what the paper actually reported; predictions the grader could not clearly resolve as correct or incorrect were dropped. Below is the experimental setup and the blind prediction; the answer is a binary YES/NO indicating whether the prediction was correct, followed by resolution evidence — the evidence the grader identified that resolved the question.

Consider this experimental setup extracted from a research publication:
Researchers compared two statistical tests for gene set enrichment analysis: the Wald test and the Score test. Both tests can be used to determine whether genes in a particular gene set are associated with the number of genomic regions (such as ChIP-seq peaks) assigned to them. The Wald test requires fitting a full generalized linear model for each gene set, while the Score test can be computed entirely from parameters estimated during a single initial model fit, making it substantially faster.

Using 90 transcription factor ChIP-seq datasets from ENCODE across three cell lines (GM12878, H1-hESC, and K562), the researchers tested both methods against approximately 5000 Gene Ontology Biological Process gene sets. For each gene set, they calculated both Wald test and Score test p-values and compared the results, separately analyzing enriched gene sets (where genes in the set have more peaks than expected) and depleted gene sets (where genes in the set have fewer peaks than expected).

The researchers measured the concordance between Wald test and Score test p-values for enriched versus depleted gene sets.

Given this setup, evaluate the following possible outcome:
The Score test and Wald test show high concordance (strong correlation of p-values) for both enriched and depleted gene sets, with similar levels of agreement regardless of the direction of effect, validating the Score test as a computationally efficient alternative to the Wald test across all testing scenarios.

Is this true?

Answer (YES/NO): NO